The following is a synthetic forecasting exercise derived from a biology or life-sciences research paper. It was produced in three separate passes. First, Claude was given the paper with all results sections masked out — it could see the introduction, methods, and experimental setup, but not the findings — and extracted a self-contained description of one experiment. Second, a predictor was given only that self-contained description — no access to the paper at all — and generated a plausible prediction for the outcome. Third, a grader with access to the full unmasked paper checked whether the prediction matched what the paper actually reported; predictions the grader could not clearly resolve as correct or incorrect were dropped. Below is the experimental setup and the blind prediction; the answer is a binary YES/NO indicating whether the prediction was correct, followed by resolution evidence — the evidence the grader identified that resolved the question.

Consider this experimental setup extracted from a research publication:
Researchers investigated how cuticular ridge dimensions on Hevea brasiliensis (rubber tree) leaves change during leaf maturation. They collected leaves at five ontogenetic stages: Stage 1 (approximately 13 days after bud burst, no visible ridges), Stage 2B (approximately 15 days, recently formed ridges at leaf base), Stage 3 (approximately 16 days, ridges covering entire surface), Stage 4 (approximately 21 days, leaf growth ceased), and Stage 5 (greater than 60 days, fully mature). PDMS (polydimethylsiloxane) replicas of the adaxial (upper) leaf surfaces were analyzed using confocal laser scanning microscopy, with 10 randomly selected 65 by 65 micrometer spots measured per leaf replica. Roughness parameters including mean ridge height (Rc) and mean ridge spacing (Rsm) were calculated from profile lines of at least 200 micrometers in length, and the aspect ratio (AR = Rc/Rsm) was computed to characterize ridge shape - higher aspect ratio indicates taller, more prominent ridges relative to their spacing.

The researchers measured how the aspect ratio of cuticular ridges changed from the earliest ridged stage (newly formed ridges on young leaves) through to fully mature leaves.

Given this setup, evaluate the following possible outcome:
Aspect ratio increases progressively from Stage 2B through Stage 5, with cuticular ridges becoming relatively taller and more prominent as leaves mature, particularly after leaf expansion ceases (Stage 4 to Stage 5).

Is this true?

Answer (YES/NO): NO